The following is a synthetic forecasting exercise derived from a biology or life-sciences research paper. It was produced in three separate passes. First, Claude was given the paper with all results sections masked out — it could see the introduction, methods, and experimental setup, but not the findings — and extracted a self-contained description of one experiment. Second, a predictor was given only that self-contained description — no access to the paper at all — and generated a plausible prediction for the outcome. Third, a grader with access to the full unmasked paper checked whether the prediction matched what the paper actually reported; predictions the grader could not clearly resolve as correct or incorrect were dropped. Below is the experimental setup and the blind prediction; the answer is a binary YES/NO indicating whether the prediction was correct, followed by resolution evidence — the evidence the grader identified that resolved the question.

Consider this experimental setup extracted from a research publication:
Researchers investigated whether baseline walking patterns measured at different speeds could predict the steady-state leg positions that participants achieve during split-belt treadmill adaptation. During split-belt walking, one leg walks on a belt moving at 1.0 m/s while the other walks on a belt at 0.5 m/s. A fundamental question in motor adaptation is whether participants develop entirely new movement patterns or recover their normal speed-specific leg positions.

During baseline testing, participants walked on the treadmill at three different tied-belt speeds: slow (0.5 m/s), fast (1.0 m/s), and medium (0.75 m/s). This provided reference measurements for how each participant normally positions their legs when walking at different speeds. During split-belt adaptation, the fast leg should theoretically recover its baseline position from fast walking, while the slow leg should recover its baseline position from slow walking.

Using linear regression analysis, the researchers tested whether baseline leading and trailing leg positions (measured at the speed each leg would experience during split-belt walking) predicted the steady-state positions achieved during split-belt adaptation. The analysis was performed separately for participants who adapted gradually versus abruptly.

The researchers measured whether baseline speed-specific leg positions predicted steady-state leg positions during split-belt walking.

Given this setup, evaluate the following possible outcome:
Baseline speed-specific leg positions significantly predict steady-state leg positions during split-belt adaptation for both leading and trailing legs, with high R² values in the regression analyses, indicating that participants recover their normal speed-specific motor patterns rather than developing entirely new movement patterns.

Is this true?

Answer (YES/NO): YES